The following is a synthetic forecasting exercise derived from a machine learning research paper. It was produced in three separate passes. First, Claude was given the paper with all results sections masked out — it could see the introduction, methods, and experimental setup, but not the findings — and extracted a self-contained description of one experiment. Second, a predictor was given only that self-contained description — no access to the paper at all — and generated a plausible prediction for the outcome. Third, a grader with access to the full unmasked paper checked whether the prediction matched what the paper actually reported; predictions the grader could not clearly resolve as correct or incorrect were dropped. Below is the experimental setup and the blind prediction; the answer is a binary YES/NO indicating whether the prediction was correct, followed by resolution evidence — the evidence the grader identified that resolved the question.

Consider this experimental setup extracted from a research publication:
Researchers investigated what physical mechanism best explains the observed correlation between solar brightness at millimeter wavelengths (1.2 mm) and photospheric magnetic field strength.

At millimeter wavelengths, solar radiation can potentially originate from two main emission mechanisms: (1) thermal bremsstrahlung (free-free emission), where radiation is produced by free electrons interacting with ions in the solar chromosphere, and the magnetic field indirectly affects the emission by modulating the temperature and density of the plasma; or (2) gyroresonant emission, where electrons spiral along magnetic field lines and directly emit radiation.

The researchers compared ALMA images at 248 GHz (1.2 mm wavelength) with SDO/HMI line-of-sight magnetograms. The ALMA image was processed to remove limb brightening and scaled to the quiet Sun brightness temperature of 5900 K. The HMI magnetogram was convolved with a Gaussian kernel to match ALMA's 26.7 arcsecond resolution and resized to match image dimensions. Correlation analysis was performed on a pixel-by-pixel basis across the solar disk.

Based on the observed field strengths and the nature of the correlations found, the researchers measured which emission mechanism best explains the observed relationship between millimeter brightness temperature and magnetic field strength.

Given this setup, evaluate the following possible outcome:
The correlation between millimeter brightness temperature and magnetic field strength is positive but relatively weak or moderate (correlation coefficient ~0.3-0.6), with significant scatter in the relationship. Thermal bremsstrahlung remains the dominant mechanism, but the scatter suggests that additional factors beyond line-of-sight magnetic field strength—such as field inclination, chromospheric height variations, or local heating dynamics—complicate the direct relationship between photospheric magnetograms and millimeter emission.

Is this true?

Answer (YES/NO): NO